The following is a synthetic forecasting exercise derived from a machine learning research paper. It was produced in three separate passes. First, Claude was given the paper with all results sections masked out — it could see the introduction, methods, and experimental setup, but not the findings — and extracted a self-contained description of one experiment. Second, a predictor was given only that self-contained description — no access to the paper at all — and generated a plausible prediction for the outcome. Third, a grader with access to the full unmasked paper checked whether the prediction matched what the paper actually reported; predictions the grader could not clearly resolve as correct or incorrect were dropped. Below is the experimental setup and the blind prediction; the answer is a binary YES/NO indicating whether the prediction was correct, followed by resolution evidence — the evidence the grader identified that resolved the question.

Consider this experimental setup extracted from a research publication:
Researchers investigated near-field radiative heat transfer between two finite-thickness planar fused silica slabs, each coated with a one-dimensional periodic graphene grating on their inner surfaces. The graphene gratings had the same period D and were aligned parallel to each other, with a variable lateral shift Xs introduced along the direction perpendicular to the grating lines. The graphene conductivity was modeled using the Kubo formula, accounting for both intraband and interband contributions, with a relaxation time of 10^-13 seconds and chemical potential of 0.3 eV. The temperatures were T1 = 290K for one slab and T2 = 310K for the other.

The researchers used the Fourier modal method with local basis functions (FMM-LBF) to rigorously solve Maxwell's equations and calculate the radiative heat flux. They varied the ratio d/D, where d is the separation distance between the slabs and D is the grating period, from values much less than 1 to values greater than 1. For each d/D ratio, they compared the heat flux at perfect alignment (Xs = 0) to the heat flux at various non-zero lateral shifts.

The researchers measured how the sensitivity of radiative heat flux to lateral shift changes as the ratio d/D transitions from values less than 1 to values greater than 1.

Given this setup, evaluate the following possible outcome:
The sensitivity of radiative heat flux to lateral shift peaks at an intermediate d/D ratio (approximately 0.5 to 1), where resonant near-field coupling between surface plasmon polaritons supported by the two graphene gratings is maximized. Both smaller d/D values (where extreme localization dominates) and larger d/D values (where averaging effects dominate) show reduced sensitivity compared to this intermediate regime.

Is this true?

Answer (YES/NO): NO